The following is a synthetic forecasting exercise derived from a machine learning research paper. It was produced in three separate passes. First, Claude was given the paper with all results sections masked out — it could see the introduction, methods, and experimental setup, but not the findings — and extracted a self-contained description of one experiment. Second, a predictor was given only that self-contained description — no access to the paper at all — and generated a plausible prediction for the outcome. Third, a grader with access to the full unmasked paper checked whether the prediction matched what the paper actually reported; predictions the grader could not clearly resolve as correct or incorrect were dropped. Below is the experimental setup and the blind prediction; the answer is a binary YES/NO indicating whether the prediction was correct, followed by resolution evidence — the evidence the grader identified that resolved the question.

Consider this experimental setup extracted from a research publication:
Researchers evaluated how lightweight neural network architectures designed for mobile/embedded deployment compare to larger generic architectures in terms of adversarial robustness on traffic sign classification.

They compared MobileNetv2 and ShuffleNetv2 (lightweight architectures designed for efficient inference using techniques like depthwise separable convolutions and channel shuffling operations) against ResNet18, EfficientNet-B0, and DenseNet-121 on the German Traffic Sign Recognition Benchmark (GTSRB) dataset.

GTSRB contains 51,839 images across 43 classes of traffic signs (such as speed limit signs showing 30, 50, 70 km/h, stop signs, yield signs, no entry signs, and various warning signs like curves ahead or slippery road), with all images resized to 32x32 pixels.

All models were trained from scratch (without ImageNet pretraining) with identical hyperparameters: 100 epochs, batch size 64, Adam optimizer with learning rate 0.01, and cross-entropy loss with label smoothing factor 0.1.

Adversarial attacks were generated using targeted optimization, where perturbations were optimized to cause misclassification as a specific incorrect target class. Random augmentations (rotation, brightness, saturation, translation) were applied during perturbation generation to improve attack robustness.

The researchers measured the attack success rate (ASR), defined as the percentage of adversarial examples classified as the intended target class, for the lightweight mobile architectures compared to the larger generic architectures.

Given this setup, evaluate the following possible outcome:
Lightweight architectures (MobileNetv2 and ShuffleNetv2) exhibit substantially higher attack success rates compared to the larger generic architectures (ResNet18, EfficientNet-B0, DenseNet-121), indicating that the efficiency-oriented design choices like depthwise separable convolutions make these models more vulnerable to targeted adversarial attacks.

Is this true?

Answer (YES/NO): NO